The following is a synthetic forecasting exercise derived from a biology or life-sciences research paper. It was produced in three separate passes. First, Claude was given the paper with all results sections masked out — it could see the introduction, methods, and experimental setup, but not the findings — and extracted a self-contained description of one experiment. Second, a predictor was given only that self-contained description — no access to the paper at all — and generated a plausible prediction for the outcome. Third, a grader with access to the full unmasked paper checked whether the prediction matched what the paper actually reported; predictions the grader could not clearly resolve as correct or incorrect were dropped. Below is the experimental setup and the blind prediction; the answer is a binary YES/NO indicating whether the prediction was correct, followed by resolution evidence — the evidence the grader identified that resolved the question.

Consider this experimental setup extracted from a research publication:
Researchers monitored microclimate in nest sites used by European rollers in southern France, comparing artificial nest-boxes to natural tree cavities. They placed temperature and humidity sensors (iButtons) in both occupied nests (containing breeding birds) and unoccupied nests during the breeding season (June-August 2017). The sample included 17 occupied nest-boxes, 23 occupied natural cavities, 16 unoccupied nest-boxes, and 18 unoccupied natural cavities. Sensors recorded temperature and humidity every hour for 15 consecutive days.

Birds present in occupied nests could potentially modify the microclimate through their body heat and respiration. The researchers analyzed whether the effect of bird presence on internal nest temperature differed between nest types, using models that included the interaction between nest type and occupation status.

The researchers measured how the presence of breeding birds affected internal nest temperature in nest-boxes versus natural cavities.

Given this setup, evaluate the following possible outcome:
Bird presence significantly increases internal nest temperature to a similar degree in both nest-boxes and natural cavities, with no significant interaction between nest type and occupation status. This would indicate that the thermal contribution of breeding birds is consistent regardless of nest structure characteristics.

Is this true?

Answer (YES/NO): NO